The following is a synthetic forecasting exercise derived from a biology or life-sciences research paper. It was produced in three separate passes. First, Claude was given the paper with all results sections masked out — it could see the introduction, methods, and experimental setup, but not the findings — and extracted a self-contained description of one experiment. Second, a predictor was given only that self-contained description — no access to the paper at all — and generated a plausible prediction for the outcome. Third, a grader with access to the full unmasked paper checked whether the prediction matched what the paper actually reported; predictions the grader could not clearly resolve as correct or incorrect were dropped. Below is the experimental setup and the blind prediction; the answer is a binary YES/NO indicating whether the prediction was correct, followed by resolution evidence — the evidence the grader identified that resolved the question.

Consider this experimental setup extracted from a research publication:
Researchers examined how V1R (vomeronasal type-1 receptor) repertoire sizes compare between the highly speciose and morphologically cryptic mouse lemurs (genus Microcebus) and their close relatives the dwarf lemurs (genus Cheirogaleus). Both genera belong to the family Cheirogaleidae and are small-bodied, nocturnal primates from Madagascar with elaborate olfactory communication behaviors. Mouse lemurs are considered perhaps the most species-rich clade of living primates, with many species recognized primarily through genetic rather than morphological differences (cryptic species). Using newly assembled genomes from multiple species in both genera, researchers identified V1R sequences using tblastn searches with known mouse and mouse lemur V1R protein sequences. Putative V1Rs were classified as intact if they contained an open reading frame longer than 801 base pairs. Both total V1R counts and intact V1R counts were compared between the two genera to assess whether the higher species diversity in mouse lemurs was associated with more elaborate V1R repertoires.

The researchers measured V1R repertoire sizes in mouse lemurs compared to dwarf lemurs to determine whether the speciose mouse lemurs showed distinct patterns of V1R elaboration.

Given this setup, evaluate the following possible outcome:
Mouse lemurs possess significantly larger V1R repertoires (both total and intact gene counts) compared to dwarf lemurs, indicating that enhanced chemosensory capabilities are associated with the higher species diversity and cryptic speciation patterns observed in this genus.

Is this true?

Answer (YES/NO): NO